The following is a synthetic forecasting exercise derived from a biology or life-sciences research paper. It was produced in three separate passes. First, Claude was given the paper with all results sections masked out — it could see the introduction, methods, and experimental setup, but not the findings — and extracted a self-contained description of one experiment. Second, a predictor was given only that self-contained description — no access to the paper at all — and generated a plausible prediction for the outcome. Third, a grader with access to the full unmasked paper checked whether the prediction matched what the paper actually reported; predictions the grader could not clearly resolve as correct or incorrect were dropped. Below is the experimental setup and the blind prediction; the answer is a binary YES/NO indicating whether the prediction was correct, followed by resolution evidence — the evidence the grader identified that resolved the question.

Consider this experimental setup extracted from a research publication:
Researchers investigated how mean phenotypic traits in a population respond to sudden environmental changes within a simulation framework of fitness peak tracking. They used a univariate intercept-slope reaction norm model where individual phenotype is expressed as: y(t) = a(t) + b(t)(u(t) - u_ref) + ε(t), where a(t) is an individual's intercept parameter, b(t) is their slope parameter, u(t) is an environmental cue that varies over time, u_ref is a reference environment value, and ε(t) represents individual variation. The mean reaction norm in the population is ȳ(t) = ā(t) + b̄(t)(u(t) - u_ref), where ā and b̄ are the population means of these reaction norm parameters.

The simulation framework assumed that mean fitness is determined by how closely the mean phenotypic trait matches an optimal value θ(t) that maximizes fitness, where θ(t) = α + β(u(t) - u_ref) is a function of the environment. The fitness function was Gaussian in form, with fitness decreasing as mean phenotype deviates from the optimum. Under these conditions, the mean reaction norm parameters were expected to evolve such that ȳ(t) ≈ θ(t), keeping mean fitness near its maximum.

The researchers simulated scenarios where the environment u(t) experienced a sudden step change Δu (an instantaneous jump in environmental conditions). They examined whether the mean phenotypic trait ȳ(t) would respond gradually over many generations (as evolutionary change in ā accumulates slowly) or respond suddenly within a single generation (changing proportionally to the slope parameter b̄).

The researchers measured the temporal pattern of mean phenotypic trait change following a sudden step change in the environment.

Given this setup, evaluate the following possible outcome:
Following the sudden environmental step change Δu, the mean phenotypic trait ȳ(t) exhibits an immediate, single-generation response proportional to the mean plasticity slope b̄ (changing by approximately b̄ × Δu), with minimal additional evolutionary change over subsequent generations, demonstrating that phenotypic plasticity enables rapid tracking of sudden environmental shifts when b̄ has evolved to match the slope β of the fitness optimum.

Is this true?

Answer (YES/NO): YES